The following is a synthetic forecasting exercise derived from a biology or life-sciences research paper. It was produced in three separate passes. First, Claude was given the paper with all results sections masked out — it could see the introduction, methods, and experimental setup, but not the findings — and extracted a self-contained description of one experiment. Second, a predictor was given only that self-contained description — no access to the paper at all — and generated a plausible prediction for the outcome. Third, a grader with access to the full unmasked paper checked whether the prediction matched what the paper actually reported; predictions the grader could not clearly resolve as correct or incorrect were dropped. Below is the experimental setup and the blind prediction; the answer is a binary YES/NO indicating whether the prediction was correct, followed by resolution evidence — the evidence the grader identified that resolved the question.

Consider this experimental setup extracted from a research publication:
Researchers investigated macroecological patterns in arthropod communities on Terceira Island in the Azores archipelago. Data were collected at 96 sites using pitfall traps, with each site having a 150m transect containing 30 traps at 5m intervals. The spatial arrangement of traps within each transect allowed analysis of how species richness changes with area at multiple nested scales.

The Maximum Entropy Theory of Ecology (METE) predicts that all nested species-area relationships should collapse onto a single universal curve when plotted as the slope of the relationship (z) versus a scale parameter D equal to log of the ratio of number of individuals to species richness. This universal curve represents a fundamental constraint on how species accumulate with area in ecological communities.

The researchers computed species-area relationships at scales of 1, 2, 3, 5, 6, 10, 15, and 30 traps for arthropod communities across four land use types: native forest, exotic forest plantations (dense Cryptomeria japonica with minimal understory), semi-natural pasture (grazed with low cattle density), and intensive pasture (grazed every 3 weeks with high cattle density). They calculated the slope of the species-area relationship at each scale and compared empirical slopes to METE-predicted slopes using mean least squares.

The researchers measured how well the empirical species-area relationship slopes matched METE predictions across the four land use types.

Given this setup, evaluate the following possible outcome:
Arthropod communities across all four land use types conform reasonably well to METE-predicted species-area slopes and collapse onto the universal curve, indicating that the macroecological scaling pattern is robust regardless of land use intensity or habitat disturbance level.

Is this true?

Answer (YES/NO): NO